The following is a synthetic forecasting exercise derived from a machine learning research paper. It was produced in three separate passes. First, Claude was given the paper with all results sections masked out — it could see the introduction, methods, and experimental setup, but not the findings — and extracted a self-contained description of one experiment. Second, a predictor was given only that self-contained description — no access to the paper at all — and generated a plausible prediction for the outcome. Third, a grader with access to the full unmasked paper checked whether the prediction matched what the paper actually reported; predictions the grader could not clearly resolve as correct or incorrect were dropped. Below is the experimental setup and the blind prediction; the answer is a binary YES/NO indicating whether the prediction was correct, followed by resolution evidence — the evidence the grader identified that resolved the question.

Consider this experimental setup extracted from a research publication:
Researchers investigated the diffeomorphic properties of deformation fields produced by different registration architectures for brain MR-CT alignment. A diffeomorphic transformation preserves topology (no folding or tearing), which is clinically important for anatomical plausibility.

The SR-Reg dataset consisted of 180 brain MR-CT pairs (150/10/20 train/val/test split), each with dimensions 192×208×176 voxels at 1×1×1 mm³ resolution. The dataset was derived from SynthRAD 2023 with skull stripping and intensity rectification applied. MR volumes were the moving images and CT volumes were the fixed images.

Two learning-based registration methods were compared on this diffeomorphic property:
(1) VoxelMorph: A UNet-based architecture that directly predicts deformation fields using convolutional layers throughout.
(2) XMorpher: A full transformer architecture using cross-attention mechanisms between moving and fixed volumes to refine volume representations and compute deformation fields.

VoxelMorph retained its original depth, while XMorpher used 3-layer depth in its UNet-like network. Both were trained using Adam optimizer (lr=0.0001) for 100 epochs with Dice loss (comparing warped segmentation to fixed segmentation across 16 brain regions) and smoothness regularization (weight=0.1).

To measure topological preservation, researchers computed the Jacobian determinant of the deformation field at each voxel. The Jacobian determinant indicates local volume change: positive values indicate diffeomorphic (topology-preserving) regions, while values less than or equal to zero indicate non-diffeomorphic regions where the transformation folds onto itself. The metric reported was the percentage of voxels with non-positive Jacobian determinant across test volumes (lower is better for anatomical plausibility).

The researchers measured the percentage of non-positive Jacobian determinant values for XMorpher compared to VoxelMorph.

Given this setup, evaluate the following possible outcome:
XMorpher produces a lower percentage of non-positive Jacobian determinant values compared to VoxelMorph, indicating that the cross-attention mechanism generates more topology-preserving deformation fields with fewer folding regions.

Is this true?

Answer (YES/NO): NO